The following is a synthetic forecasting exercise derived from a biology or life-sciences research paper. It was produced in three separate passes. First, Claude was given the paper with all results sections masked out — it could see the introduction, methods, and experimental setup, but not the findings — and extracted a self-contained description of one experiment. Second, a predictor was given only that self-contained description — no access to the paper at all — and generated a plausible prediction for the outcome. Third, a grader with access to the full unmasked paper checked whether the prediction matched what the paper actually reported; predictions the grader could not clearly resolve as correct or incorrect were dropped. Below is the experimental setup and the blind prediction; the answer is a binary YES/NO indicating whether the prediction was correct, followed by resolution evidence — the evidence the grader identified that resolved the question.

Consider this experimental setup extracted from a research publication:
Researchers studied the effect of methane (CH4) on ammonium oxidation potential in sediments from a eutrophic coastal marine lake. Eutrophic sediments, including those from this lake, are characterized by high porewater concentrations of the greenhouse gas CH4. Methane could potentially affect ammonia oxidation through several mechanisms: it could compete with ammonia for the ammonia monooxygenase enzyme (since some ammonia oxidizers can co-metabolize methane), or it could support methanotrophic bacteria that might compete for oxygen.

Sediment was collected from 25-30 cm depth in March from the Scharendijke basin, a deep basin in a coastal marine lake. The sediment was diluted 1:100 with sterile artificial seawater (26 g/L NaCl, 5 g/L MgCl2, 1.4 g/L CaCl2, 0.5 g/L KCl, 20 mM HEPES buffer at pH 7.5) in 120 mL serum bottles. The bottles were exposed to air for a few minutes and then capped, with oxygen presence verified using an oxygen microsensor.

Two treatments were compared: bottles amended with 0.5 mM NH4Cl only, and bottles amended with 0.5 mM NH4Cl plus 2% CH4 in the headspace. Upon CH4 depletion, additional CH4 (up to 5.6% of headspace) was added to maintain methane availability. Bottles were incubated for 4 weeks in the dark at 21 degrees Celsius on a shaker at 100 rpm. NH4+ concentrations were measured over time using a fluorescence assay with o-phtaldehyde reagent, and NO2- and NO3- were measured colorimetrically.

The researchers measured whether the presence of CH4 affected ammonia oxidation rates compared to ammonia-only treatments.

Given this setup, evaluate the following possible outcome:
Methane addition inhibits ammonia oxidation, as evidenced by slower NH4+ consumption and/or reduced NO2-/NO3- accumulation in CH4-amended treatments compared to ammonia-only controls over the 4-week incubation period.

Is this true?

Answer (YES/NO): YES